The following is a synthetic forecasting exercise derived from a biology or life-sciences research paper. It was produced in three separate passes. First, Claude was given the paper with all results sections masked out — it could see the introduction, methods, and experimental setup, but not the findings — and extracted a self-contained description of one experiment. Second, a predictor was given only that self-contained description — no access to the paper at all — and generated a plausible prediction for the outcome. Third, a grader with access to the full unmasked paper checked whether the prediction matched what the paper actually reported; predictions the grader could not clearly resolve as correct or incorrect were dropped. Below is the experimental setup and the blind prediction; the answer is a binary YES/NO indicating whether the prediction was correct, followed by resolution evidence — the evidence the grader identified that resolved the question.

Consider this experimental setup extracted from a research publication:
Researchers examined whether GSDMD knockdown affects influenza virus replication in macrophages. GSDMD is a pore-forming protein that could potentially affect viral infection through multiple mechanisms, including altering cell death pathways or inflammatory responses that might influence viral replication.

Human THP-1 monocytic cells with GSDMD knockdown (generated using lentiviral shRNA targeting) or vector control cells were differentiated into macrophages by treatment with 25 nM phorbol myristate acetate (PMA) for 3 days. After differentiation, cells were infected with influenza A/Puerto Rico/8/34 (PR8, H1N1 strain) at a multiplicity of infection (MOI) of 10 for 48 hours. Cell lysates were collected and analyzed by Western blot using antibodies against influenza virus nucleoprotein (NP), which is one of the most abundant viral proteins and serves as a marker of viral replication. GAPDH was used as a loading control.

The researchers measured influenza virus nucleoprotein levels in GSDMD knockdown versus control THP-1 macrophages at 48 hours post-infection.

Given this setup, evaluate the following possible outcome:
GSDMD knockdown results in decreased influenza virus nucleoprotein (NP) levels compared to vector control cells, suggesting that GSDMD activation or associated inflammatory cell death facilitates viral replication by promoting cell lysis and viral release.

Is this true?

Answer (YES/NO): NO